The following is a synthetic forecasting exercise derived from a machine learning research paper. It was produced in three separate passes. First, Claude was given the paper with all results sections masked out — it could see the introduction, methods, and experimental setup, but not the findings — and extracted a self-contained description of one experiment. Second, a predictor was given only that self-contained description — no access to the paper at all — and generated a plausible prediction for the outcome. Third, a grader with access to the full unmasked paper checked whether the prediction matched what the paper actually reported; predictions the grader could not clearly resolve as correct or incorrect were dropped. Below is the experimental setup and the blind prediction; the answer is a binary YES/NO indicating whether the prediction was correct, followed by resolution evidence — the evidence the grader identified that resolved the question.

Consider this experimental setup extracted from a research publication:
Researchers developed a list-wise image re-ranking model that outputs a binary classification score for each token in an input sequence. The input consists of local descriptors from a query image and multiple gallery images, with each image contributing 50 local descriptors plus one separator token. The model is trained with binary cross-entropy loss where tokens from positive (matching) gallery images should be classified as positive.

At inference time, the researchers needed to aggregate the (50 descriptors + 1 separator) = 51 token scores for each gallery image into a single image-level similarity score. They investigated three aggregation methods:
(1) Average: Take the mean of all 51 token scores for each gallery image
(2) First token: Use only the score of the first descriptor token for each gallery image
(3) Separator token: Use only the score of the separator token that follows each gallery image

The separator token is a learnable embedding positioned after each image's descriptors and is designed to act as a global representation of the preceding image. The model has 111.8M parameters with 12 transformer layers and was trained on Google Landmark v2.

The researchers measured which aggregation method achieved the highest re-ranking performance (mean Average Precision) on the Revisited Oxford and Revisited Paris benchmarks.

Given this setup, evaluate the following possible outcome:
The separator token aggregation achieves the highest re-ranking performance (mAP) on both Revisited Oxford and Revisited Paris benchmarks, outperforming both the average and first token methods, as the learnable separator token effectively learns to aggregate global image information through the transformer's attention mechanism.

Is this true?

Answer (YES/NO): NO